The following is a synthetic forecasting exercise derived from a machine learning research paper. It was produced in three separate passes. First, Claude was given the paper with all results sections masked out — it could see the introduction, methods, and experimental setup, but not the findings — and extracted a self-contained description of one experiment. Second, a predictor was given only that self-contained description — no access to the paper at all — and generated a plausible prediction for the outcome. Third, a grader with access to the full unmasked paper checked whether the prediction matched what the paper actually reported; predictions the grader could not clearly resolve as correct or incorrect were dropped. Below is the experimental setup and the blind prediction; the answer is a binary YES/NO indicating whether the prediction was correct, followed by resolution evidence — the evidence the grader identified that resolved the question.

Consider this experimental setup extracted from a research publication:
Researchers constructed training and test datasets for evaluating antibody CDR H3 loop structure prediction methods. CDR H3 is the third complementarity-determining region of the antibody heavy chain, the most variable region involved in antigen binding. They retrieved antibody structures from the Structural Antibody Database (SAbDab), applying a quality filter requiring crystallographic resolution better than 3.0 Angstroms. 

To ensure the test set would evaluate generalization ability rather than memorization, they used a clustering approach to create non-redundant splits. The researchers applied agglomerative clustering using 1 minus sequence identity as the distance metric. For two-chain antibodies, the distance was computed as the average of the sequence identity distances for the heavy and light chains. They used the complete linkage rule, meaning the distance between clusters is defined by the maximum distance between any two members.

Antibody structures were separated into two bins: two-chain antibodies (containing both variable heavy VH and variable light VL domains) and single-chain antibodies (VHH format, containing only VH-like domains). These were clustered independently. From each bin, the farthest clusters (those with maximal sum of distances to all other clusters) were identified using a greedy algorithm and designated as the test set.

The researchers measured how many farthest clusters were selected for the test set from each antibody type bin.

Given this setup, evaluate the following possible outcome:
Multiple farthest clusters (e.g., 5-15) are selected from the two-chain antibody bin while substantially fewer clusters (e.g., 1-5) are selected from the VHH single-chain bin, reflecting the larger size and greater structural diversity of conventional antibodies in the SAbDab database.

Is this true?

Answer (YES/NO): NO